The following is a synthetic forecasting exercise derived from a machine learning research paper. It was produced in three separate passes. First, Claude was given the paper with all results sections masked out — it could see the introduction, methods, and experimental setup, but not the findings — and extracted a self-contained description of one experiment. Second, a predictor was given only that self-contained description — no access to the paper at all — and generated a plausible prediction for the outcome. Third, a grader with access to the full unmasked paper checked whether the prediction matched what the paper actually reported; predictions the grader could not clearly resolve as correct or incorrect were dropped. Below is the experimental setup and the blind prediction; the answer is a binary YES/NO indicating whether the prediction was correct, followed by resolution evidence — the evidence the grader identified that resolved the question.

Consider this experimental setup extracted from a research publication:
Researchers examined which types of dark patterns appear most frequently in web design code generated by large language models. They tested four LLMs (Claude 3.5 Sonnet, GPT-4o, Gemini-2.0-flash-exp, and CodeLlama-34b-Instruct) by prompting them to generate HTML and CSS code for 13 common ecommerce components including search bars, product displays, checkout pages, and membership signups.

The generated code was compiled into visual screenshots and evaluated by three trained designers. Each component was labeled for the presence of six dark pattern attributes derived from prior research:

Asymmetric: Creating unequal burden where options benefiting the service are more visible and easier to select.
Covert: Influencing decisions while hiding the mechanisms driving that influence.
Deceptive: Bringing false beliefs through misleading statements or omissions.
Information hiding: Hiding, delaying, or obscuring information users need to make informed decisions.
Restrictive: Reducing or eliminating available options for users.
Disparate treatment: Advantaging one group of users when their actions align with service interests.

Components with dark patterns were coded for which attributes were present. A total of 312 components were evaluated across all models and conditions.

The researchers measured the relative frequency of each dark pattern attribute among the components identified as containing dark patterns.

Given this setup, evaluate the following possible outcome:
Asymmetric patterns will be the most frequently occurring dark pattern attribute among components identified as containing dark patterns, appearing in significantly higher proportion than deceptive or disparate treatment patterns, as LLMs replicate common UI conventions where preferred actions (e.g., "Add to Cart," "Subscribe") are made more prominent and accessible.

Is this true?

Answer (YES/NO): NO